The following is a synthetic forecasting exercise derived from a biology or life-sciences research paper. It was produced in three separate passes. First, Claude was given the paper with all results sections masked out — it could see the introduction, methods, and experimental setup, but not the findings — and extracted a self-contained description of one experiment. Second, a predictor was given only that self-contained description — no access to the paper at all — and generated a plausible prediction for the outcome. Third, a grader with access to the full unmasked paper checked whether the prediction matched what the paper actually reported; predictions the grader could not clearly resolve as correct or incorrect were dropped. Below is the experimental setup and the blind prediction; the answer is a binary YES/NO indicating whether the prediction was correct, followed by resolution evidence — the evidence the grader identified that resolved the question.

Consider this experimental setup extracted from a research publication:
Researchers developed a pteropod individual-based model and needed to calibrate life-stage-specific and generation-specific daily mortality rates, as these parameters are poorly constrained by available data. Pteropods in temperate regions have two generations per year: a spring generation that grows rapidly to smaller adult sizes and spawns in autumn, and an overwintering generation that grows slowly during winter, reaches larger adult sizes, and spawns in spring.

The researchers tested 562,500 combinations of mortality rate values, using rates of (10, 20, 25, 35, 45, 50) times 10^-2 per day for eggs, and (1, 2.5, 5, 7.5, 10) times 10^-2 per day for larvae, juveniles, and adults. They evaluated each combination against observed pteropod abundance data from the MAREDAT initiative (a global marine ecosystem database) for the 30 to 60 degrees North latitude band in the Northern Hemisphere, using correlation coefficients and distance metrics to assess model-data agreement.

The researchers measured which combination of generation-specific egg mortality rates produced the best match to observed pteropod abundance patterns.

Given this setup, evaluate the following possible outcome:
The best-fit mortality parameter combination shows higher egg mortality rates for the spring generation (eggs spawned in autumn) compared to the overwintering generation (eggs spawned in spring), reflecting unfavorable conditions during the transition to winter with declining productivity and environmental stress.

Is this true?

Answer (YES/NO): NO